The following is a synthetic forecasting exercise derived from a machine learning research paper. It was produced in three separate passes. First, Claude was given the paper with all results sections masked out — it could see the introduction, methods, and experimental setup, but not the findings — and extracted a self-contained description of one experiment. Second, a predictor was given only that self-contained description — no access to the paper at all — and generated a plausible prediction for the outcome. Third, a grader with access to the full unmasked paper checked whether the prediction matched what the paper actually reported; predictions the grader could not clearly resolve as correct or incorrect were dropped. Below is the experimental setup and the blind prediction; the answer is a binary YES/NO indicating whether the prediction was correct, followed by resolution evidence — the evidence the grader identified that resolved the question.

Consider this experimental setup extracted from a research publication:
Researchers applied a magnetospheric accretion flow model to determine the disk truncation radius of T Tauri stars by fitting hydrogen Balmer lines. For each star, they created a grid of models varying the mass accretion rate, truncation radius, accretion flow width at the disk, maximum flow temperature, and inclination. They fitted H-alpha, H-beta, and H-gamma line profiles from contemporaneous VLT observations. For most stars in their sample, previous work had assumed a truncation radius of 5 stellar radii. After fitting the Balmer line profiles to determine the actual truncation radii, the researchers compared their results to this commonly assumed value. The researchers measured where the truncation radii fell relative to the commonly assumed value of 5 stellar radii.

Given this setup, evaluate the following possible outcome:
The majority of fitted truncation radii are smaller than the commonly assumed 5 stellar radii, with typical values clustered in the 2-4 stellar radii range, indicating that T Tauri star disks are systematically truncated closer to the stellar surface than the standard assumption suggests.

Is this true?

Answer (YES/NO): YES